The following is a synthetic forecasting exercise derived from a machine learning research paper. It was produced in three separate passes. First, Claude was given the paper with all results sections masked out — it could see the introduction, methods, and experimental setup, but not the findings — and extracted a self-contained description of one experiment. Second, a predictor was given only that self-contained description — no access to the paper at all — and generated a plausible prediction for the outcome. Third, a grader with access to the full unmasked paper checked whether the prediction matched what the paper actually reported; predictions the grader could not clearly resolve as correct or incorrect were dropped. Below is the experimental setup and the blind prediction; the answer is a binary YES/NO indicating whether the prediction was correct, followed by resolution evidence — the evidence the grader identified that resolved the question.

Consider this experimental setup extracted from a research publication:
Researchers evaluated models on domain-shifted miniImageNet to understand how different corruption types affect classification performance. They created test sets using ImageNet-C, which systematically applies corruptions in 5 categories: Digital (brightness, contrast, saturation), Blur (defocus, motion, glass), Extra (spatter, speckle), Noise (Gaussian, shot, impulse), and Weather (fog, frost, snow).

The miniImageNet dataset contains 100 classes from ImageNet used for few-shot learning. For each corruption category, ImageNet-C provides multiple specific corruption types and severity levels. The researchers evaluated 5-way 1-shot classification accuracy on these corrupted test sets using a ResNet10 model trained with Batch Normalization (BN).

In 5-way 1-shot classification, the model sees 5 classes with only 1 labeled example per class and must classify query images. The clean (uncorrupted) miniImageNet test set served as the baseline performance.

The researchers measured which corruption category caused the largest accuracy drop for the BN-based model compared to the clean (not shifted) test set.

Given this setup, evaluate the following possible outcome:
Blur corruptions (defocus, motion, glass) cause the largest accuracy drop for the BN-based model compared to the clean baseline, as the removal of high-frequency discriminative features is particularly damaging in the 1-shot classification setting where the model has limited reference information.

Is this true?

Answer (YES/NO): NO